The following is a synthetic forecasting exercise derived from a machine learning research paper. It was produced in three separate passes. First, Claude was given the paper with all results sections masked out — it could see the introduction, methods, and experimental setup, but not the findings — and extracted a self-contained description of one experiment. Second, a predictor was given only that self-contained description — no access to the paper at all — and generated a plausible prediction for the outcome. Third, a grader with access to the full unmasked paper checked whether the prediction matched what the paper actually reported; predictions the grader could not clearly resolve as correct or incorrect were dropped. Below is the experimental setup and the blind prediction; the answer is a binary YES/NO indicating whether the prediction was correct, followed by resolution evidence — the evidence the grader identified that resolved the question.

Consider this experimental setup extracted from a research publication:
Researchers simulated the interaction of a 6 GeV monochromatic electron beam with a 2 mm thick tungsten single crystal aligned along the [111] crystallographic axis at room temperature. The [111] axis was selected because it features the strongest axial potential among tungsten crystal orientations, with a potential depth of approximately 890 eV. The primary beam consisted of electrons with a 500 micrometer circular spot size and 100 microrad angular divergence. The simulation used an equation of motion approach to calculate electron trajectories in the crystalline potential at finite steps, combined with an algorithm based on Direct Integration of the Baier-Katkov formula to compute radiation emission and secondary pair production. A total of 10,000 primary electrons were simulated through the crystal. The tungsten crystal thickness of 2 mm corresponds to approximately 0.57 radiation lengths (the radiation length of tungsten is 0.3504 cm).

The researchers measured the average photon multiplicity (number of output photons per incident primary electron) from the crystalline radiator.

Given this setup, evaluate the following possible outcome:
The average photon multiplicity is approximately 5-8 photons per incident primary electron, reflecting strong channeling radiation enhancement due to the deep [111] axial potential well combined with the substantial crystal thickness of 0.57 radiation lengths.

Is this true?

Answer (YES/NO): NO